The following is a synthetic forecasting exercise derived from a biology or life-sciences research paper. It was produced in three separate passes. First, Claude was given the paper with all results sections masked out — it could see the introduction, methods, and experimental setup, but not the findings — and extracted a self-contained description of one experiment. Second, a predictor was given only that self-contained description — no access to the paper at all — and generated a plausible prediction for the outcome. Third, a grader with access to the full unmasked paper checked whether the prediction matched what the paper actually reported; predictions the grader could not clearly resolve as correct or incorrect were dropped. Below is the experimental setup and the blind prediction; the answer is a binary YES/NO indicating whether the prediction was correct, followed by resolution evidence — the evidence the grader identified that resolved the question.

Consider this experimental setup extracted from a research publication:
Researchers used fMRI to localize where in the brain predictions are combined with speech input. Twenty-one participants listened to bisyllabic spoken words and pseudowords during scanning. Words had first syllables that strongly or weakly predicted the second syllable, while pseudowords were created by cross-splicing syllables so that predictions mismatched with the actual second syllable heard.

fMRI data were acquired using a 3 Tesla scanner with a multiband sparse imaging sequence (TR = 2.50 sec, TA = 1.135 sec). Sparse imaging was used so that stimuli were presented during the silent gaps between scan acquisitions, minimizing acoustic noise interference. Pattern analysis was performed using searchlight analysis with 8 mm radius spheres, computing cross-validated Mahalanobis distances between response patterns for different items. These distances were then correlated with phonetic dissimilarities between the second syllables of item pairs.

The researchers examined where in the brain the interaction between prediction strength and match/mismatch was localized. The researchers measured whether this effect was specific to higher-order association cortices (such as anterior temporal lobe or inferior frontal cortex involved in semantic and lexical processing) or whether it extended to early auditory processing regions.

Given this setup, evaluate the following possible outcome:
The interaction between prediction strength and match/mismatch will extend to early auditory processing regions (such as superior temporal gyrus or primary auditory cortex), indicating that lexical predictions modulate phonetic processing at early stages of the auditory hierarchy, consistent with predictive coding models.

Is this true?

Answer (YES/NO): YES